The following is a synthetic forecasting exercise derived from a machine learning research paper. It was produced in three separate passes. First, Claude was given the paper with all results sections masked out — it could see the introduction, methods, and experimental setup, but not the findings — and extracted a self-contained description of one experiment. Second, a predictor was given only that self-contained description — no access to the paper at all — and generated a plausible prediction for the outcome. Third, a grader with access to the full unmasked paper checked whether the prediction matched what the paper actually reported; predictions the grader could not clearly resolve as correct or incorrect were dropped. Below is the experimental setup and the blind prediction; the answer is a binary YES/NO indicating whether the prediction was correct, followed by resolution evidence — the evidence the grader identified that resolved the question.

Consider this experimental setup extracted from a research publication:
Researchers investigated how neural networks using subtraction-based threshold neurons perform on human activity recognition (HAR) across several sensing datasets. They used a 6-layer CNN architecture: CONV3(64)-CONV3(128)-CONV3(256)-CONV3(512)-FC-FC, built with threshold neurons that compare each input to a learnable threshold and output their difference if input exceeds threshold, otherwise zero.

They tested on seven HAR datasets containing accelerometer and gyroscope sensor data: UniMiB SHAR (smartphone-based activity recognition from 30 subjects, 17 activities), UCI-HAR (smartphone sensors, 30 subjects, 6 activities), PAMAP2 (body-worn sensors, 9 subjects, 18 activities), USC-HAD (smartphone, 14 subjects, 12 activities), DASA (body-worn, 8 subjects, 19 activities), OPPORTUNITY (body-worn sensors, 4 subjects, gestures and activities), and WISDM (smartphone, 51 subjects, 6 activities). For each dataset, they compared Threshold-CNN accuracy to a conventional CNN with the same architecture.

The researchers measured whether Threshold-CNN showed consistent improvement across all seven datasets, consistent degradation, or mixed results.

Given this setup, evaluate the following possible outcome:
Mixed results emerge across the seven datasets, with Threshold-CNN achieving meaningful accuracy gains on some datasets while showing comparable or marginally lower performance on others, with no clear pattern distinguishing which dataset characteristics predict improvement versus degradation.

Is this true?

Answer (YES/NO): YES